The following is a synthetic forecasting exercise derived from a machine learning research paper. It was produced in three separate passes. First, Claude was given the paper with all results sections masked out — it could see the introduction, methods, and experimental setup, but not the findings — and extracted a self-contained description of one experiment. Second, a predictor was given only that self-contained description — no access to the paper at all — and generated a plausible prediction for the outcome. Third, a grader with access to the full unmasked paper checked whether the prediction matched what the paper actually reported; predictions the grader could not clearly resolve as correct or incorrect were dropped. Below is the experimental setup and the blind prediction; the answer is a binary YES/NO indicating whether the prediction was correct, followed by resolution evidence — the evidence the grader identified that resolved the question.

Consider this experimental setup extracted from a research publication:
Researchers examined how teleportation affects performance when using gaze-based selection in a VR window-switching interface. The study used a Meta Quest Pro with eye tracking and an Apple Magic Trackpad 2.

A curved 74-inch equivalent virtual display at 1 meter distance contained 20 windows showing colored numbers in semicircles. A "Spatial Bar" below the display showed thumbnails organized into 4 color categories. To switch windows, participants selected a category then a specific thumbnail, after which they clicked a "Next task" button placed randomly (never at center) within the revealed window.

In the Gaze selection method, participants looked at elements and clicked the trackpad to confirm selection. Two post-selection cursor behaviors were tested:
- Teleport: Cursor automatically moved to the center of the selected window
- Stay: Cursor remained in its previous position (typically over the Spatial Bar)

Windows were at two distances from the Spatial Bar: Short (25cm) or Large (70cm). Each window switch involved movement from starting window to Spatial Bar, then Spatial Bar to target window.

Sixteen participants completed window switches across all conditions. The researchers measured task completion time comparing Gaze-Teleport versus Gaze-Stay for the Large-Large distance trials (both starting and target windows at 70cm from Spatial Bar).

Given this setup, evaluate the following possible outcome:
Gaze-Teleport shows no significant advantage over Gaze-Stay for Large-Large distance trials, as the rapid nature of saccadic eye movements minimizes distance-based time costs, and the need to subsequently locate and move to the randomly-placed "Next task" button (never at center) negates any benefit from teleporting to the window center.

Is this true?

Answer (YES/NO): NO